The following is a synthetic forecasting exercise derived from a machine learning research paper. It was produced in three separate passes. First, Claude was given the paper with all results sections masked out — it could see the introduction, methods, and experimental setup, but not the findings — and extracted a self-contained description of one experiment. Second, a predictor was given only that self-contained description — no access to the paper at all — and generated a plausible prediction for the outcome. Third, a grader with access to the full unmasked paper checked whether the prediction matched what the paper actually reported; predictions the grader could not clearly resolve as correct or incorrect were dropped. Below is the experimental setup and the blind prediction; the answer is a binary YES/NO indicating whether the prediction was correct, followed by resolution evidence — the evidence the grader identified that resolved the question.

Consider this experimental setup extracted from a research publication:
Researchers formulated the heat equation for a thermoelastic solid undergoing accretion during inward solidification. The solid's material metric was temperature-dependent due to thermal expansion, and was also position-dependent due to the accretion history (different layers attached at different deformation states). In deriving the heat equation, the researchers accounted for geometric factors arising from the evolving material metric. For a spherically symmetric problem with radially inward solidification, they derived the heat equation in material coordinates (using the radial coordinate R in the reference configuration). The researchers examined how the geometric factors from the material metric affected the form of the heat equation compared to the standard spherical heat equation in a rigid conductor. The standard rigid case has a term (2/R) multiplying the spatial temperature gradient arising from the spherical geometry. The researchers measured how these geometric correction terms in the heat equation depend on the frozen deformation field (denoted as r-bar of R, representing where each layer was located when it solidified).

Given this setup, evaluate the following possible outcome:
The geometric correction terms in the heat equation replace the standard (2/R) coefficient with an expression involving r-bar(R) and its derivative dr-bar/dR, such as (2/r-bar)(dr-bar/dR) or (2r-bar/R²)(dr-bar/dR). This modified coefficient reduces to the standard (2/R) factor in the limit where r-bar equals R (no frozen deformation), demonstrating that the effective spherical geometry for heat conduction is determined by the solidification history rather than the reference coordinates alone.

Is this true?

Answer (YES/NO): YES